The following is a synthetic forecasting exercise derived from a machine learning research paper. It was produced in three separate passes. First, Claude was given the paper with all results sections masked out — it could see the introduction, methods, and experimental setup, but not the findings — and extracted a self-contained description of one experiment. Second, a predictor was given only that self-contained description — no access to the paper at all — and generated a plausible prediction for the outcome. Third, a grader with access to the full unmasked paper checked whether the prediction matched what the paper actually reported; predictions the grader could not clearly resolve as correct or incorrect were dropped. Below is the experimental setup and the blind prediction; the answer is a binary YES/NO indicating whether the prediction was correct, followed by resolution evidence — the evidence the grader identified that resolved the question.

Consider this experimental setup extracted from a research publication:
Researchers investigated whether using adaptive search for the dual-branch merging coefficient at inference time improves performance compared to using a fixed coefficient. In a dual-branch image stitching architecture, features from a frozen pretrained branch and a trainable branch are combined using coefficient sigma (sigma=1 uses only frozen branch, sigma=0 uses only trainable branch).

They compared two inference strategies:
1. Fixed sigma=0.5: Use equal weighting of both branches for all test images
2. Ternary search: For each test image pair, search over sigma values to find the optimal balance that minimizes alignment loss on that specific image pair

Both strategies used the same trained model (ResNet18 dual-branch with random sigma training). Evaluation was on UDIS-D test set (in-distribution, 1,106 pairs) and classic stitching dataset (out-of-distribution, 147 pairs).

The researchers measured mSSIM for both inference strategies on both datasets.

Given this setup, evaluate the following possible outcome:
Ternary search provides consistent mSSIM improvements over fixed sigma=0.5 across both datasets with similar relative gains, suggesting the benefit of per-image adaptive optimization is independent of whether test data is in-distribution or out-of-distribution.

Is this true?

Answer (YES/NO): NO